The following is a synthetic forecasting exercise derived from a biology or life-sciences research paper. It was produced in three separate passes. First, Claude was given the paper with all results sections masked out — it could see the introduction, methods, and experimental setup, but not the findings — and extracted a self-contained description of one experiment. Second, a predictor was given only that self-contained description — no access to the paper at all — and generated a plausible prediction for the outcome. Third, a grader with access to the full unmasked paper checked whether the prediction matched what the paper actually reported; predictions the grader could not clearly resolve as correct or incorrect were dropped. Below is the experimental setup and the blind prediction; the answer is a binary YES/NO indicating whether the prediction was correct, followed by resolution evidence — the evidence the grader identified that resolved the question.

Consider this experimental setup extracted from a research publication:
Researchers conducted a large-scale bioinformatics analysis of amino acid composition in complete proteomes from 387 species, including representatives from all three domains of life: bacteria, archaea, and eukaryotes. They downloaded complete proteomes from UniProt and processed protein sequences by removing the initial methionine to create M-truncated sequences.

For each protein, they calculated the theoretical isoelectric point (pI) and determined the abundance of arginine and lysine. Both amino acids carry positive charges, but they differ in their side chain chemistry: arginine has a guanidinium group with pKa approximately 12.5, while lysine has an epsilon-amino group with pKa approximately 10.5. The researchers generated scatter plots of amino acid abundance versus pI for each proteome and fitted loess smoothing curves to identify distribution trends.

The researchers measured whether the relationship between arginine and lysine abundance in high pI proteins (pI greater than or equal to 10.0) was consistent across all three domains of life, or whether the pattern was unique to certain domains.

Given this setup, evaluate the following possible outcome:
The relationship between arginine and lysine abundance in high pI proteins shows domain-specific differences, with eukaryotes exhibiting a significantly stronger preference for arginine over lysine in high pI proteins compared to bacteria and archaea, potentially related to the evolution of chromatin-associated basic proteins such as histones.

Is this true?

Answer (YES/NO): NO